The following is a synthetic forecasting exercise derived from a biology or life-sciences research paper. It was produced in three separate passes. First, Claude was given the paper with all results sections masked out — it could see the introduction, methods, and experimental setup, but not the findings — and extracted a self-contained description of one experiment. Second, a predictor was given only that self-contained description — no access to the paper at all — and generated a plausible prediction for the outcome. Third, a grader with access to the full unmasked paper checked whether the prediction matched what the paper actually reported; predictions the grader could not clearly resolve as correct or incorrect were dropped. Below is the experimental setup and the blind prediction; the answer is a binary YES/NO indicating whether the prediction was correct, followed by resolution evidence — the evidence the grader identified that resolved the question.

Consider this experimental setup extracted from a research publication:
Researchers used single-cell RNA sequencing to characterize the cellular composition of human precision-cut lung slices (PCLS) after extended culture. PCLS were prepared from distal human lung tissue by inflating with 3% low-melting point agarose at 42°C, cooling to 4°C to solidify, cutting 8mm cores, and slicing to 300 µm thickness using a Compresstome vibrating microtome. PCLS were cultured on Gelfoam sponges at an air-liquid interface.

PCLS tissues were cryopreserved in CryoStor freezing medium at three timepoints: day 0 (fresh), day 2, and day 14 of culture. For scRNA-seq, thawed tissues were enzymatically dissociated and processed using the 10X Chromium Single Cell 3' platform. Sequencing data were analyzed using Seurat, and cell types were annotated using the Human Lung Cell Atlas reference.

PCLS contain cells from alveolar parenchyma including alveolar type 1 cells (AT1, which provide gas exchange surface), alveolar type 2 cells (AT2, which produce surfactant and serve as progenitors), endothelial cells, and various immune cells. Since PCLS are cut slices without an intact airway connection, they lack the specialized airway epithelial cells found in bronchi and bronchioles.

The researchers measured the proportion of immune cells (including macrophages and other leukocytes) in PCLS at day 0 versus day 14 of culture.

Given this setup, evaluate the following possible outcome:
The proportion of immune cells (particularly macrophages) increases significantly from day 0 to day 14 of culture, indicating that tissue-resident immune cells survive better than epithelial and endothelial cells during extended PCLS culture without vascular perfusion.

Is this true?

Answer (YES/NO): NO